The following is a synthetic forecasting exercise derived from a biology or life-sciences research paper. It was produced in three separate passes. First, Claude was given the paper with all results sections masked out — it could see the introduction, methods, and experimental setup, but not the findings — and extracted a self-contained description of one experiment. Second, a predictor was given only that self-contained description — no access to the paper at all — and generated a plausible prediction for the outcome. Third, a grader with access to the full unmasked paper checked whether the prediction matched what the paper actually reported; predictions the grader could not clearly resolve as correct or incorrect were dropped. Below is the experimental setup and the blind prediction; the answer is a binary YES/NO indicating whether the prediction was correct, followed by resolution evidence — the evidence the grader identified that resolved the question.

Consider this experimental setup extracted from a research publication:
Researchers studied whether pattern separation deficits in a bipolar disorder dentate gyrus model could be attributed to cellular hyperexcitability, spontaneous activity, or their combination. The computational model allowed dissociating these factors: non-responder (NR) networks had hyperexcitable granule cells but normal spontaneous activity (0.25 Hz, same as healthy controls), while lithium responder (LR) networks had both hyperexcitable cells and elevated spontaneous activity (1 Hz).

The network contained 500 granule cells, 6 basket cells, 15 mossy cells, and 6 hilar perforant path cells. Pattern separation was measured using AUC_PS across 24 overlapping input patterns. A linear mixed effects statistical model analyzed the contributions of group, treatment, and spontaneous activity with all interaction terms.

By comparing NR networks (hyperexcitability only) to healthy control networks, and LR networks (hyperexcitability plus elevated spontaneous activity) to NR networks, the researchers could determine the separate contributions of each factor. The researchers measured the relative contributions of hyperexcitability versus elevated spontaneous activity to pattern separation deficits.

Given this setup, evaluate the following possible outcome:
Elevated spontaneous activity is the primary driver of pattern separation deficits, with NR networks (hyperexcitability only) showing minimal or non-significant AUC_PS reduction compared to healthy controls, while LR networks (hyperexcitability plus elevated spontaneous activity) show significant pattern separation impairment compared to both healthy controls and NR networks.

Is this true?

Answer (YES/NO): NO